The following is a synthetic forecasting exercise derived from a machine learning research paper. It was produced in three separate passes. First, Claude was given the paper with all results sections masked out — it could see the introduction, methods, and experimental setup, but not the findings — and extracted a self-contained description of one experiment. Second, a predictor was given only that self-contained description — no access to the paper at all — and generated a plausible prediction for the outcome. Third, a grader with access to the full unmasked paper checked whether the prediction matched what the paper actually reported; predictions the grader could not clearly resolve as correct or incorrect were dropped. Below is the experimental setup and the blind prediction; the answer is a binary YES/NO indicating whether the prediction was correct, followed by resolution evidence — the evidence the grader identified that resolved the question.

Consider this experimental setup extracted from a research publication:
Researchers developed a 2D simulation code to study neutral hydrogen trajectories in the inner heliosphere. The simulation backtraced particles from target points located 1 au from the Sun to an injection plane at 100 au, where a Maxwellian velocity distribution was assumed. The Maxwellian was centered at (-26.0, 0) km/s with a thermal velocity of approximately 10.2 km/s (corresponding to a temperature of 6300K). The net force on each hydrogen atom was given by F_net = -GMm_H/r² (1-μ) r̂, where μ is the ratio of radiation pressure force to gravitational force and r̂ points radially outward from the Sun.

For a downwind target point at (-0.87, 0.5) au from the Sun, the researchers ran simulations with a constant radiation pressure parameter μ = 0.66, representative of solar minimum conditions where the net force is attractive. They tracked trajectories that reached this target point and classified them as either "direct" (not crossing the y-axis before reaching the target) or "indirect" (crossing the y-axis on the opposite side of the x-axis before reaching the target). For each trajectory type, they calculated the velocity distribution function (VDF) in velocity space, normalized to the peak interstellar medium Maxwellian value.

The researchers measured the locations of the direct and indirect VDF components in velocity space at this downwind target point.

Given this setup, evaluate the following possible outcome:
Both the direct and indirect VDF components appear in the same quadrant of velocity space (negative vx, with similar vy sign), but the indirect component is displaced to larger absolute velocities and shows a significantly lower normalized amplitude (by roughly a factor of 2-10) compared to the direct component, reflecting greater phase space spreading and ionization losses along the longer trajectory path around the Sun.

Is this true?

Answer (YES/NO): NO